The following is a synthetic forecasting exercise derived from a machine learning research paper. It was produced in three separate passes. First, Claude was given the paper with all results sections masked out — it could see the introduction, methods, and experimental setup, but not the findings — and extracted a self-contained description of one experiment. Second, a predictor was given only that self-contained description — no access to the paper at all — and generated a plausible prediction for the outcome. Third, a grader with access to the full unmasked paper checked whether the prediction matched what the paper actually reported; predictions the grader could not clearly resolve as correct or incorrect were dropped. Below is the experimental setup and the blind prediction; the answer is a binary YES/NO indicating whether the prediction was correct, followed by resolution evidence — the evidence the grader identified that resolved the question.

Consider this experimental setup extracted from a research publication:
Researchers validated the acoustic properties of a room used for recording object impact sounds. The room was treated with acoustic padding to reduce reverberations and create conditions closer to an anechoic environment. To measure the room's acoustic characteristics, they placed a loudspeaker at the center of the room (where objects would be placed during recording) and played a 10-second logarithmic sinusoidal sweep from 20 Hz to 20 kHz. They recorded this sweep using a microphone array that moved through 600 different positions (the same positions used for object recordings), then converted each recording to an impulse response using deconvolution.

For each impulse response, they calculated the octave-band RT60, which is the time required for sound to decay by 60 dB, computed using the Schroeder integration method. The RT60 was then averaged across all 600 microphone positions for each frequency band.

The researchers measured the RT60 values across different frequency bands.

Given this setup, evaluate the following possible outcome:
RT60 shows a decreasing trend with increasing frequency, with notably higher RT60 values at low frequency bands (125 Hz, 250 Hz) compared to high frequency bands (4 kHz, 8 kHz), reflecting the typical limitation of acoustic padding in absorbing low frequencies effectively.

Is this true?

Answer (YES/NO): YES